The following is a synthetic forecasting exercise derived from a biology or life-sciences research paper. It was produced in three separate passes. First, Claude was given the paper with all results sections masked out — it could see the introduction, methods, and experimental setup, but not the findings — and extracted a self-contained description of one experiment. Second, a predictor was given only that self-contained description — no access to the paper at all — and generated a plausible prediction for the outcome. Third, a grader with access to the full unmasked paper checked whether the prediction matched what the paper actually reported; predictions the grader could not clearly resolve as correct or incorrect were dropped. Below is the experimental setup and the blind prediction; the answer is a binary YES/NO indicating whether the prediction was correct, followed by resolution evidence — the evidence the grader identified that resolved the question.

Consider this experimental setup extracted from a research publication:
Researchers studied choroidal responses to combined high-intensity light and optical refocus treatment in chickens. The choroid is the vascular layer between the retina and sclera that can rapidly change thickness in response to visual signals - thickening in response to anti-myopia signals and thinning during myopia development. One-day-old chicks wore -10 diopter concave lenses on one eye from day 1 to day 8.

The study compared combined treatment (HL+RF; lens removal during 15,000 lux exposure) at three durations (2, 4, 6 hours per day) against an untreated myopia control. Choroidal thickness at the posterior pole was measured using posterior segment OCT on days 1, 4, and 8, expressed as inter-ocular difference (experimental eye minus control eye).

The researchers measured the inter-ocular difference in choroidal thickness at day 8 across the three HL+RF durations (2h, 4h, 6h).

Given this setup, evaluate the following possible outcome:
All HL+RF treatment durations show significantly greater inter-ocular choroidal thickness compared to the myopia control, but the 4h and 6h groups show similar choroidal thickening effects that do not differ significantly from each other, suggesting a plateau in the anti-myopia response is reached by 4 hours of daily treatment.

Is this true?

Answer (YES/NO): NO